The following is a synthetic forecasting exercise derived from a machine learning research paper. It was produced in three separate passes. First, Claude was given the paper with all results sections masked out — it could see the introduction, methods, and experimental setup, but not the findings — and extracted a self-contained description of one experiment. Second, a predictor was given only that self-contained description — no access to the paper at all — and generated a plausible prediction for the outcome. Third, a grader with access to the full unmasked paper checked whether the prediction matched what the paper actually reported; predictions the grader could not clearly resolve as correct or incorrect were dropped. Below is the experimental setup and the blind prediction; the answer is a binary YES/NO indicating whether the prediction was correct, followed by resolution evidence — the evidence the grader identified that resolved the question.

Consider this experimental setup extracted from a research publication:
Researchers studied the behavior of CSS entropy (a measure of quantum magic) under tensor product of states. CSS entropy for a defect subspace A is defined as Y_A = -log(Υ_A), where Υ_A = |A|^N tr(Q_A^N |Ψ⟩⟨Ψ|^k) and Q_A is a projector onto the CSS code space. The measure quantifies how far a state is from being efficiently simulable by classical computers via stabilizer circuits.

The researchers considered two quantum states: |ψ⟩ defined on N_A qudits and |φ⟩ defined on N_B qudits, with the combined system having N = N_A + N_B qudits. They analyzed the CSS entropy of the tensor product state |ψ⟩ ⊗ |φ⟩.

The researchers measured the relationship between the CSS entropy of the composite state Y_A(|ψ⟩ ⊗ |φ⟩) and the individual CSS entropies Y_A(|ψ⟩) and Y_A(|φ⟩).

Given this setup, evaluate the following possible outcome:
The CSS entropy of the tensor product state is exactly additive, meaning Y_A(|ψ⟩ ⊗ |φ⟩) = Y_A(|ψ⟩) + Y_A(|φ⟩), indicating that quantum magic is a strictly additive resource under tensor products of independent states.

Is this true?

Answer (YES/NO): YES